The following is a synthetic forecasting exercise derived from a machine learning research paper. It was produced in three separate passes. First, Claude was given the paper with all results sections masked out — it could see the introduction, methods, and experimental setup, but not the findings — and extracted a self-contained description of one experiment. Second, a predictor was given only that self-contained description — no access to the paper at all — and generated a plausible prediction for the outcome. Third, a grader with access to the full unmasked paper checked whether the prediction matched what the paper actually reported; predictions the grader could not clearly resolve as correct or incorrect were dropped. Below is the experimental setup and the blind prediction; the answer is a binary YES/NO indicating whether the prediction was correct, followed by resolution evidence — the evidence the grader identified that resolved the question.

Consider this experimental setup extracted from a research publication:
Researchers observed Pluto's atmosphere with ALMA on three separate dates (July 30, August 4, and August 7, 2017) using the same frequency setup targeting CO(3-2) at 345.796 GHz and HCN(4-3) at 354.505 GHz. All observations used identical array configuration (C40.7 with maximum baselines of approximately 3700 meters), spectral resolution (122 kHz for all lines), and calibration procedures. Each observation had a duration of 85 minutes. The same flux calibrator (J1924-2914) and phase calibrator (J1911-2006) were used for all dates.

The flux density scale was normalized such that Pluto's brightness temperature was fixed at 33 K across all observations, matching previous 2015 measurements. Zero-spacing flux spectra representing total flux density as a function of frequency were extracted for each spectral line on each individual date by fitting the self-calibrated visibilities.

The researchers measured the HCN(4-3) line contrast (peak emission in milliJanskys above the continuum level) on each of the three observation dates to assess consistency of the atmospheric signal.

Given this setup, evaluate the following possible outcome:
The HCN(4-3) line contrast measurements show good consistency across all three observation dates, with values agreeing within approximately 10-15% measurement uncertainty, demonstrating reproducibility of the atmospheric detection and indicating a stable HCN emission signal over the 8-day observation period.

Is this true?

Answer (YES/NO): YES